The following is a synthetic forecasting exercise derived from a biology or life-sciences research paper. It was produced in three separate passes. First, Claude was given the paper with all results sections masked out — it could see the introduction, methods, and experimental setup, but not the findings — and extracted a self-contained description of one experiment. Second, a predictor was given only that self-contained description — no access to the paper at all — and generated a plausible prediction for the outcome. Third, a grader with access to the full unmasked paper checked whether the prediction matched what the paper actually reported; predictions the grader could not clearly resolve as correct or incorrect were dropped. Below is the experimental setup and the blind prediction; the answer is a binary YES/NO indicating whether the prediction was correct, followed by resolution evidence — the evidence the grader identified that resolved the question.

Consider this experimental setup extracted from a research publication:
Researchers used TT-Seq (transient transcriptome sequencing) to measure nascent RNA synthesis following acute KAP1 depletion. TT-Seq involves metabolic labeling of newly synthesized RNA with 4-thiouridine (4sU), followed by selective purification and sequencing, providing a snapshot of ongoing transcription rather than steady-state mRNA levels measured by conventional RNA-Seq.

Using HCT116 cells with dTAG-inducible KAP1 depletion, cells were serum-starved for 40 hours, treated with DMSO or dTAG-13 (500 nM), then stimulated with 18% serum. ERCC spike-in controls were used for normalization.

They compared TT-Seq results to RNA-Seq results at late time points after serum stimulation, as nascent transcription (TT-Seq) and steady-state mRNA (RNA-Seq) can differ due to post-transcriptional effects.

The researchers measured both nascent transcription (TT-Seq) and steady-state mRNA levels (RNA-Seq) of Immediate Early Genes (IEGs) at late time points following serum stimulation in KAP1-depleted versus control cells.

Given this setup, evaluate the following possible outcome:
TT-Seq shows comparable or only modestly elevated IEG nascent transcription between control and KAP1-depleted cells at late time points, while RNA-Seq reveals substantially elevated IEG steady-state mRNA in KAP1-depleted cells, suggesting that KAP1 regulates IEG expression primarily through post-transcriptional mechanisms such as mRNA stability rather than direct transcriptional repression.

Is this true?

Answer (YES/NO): NO